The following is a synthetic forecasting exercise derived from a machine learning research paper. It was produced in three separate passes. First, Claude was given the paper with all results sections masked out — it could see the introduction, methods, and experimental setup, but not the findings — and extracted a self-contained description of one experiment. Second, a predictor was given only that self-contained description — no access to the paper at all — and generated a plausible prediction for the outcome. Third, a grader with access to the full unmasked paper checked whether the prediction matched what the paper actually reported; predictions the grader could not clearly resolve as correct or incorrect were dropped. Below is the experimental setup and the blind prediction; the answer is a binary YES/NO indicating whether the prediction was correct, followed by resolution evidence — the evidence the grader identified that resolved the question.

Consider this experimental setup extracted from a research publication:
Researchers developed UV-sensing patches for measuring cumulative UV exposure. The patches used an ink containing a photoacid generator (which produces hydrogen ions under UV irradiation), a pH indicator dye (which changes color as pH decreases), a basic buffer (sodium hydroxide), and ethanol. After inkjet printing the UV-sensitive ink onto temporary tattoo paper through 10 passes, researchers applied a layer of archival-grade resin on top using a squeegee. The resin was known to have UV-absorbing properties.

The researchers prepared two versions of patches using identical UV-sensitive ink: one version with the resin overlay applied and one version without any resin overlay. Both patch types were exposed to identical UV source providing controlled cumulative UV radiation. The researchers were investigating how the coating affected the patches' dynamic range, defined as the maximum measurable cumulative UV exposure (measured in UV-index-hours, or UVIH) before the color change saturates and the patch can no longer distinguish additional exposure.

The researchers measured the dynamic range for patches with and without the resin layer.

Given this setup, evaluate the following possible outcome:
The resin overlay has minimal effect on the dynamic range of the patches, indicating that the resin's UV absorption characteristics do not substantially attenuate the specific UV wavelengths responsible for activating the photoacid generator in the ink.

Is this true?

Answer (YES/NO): NO